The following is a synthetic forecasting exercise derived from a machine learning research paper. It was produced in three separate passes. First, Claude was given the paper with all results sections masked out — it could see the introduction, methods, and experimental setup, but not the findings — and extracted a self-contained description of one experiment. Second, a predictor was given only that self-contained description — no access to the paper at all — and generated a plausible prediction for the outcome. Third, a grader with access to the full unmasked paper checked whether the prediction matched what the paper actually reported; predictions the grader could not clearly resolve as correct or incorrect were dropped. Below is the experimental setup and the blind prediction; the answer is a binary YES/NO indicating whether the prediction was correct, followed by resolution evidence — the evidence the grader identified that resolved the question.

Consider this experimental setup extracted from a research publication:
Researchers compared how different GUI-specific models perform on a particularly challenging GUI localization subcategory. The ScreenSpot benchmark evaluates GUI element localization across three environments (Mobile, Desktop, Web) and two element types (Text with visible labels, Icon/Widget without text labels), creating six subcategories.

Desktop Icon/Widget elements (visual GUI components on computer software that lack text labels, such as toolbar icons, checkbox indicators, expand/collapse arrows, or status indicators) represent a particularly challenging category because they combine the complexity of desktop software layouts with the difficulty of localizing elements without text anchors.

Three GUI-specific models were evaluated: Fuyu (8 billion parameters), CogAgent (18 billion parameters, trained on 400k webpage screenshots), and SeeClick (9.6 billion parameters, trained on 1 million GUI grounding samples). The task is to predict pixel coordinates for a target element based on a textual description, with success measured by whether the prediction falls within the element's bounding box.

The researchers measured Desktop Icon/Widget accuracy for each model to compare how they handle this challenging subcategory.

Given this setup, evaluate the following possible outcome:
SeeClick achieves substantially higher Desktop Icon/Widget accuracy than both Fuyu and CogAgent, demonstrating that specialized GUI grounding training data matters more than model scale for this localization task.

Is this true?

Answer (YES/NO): YES